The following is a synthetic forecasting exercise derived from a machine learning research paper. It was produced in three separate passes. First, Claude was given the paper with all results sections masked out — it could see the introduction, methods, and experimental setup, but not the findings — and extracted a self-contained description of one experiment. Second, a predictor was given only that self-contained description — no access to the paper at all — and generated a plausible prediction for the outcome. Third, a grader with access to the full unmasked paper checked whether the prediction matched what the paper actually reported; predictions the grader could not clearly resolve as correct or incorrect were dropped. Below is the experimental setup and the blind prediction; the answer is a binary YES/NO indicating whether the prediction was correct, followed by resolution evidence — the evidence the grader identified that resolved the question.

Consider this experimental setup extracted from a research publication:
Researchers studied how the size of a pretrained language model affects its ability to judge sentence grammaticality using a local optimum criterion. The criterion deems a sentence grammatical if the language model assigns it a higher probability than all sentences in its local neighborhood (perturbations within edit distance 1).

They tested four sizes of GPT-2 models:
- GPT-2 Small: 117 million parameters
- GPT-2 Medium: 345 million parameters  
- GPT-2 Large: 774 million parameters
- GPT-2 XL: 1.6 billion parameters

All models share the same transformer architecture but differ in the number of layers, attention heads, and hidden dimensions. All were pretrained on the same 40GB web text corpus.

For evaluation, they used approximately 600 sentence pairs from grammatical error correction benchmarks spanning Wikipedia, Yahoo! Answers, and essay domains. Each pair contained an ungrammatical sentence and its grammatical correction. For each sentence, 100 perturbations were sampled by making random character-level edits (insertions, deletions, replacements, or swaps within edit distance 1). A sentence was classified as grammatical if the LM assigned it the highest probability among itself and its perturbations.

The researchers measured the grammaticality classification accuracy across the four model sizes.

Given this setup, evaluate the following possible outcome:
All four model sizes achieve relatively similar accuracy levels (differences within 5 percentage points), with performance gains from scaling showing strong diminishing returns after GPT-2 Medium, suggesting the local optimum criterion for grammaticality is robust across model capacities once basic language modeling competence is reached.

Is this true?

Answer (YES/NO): YES